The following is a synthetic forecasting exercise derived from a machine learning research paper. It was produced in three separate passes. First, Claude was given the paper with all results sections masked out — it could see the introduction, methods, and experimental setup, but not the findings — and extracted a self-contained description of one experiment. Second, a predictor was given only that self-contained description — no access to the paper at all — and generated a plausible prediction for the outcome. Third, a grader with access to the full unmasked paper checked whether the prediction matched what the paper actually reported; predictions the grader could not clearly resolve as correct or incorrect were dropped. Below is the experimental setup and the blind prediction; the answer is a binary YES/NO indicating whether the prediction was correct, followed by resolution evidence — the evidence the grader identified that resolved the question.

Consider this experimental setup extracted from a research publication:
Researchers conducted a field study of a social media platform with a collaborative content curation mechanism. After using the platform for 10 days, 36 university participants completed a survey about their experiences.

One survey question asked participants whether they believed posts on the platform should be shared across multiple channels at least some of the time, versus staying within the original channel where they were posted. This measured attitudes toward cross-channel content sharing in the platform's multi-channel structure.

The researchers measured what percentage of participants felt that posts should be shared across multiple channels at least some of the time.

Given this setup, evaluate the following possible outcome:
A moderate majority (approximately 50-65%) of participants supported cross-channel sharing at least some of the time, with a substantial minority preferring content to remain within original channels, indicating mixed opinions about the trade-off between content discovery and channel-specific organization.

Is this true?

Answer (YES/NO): NO